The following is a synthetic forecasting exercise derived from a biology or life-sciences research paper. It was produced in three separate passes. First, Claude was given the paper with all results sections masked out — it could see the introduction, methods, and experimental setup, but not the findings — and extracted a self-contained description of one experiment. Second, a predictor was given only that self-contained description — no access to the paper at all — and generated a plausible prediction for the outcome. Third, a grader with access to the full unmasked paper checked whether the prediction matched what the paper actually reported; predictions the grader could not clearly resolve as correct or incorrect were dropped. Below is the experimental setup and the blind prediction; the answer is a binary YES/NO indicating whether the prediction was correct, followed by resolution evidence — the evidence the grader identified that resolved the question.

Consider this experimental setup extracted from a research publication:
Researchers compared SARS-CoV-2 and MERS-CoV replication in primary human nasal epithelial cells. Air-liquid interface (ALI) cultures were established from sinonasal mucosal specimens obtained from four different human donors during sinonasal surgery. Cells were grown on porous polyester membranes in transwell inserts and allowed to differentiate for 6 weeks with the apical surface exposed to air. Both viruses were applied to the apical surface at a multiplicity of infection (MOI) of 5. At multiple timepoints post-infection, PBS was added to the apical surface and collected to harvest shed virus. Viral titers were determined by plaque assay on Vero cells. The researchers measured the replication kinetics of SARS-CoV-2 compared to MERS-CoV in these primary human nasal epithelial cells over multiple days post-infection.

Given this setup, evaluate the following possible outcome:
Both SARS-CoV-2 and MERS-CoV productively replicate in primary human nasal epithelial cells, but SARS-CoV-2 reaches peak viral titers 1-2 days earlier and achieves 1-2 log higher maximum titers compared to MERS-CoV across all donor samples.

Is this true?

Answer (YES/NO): NO